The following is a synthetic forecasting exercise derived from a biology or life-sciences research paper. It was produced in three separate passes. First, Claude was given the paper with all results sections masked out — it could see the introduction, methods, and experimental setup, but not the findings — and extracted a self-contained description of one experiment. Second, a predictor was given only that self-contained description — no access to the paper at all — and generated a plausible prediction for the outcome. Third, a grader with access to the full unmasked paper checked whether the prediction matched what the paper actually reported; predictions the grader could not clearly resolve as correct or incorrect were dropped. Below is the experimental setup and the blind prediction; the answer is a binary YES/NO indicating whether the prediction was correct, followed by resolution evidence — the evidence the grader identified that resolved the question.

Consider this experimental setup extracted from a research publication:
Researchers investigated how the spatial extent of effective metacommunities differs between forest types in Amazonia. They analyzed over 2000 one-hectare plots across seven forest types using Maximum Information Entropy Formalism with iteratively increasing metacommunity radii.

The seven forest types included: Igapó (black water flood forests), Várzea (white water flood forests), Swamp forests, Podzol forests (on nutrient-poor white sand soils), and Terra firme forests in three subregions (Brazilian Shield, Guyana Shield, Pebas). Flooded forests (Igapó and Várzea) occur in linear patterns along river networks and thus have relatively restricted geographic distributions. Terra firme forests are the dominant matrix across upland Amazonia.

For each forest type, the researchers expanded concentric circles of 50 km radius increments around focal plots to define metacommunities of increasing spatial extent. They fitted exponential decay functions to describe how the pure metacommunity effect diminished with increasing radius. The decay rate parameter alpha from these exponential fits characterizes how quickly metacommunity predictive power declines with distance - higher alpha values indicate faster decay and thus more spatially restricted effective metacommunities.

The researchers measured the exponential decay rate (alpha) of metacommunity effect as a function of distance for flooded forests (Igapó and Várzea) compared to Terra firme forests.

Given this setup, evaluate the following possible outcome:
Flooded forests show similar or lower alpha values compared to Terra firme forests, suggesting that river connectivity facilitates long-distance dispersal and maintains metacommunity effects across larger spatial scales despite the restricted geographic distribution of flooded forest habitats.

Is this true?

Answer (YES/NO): NO